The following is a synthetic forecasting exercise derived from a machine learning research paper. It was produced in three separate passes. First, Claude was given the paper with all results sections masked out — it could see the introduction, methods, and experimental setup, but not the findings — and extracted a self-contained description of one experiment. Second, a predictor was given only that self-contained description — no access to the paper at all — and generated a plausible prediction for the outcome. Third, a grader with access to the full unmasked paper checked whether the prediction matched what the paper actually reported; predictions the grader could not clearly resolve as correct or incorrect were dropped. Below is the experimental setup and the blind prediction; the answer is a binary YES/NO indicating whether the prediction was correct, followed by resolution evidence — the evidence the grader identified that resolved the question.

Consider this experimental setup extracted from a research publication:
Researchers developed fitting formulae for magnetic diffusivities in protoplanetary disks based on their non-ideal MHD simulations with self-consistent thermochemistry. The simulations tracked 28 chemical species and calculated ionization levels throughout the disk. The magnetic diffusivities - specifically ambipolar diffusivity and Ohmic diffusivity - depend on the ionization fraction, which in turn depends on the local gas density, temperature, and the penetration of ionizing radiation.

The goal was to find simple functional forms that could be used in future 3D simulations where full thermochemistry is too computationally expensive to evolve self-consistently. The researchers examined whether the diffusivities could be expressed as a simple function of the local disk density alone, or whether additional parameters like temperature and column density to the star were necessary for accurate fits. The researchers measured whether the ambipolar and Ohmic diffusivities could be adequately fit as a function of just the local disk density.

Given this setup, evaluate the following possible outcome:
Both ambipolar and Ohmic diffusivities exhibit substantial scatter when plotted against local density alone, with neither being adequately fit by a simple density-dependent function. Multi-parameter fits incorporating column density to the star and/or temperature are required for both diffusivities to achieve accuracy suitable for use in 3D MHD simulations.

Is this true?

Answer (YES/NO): NO